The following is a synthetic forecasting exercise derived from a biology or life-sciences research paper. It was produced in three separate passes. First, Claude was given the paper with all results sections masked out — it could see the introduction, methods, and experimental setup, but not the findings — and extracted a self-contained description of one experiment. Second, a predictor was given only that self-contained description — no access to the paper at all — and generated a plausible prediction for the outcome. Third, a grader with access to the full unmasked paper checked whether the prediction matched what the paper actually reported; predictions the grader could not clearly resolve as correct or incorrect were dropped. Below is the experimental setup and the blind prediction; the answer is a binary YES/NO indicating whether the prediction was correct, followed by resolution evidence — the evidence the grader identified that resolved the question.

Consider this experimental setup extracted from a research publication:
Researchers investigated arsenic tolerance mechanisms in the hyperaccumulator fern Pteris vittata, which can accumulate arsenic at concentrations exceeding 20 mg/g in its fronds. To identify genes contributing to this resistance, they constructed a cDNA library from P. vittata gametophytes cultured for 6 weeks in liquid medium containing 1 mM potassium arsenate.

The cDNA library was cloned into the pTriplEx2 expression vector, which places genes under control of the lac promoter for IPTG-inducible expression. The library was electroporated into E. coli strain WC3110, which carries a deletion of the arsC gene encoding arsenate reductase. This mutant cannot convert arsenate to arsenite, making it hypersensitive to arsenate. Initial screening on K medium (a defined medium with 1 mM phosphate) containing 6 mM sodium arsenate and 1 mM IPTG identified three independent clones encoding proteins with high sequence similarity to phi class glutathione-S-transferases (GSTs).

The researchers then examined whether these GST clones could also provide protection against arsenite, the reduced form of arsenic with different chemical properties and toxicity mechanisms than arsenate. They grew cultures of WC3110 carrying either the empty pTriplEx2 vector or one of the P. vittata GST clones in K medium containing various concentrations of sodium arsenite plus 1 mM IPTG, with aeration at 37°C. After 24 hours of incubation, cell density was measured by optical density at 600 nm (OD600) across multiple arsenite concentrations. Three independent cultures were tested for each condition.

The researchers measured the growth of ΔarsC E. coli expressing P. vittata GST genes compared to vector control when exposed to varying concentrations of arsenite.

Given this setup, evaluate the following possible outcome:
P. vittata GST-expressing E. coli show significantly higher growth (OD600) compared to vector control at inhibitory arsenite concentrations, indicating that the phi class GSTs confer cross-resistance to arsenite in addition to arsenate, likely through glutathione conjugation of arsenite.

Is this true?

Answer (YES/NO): NO